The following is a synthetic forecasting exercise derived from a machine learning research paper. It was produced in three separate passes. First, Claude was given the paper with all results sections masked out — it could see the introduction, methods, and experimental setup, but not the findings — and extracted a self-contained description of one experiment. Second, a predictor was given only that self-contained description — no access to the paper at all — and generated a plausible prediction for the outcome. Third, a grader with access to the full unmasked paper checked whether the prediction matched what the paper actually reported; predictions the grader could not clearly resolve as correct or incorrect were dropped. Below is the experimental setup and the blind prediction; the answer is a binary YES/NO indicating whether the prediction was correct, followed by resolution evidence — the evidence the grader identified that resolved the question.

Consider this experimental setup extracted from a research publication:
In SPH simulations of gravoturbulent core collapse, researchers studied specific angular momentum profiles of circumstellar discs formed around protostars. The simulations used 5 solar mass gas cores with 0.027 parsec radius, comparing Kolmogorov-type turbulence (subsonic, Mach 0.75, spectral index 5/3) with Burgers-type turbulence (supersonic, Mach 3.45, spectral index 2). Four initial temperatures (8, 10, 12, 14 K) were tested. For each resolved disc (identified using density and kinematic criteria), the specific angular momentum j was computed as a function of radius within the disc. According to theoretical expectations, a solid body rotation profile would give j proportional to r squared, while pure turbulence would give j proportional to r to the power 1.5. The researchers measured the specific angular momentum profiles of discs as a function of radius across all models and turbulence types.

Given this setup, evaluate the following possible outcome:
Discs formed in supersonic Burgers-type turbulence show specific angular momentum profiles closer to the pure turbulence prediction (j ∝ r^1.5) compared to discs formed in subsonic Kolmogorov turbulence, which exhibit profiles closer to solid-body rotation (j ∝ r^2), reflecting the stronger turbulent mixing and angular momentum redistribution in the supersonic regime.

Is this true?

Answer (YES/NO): NO